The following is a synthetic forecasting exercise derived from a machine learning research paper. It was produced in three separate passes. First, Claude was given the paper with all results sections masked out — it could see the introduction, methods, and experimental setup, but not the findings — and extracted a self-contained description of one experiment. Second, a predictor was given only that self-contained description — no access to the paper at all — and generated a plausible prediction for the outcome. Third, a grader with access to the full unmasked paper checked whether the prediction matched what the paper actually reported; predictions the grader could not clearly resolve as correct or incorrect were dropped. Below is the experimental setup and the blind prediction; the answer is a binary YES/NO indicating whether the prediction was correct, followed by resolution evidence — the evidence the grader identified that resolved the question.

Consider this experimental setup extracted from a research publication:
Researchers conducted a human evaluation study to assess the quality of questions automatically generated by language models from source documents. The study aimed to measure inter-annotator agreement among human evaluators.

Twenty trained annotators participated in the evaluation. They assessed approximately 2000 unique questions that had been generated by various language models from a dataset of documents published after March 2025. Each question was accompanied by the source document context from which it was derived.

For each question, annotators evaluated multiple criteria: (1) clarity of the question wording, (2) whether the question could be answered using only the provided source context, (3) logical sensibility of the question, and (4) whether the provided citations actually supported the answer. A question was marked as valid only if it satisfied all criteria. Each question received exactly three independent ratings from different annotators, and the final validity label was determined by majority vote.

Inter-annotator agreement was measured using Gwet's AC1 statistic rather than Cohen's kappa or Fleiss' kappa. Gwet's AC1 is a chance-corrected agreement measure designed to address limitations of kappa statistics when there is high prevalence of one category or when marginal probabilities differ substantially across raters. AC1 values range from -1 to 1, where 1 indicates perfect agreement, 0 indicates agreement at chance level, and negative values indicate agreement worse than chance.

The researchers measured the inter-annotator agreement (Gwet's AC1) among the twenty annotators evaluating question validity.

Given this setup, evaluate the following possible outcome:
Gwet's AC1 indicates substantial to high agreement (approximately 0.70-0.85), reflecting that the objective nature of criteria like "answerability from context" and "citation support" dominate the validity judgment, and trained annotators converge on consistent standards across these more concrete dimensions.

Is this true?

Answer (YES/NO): YES